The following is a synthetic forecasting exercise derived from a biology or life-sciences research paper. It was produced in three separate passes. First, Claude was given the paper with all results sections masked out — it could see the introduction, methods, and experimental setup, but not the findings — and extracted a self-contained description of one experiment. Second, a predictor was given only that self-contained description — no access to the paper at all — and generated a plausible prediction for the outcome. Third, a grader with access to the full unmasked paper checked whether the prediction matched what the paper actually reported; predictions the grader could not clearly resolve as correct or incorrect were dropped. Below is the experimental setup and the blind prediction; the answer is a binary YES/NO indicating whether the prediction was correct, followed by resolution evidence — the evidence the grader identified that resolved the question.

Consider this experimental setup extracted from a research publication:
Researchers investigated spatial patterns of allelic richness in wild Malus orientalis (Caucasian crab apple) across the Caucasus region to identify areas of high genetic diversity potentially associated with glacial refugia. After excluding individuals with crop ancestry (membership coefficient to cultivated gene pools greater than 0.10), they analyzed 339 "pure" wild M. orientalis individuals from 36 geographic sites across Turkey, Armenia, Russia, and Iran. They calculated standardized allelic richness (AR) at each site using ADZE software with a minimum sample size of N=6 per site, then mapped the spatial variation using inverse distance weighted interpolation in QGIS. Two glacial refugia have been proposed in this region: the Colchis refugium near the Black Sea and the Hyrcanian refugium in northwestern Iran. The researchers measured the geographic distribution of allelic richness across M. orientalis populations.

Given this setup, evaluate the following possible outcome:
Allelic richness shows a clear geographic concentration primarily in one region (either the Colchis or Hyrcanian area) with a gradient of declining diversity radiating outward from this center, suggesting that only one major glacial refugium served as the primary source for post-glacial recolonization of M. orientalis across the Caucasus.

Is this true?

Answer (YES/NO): NO